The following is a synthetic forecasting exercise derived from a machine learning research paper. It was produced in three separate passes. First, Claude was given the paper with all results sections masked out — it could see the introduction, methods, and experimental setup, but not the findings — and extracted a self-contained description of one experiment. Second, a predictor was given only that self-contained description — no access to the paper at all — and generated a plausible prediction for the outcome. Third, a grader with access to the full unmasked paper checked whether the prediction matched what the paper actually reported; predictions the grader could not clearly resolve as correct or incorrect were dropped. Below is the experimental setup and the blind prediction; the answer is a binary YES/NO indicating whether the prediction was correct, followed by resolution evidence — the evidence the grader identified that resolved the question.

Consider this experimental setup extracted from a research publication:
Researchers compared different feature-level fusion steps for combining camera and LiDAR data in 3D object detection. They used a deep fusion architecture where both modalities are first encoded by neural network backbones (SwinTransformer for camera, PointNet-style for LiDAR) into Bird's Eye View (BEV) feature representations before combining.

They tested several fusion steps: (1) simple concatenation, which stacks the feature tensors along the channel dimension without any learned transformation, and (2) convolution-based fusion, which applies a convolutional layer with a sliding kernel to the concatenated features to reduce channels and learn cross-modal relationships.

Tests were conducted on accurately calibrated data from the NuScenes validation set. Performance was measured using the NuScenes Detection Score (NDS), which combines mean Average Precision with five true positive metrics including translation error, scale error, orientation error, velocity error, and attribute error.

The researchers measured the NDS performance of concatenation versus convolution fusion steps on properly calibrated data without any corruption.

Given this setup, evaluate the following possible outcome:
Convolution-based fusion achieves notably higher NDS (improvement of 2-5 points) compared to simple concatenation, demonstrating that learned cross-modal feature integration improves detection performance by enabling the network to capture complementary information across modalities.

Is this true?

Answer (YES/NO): YES